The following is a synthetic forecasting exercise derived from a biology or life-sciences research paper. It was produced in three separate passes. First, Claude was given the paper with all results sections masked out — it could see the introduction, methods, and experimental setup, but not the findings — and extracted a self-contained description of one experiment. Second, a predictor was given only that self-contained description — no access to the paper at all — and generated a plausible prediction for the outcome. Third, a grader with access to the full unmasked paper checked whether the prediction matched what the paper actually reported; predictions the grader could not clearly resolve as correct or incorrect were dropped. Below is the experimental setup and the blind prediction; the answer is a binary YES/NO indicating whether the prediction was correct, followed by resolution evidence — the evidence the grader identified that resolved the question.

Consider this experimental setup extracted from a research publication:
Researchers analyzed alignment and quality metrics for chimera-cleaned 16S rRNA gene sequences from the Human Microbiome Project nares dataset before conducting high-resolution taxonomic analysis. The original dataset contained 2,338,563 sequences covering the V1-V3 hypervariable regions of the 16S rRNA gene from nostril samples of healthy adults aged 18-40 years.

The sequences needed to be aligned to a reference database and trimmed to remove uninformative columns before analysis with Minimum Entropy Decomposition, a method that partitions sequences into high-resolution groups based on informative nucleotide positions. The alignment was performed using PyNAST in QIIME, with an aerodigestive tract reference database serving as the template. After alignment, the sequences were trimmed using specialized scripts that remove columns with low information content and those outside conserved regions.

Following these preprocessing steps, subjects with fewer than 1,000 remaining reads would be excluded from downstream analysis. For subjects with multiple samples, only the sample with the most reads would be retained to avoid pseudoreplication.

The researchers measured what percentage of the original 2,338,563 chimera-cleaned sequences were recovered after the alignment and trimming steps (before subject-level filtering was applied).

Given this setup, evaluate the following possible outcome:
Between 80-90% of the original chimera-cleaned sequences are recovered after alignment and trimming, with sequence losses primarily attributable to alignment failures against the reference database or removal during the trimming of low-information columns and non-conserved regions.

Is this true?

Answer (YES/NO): NO